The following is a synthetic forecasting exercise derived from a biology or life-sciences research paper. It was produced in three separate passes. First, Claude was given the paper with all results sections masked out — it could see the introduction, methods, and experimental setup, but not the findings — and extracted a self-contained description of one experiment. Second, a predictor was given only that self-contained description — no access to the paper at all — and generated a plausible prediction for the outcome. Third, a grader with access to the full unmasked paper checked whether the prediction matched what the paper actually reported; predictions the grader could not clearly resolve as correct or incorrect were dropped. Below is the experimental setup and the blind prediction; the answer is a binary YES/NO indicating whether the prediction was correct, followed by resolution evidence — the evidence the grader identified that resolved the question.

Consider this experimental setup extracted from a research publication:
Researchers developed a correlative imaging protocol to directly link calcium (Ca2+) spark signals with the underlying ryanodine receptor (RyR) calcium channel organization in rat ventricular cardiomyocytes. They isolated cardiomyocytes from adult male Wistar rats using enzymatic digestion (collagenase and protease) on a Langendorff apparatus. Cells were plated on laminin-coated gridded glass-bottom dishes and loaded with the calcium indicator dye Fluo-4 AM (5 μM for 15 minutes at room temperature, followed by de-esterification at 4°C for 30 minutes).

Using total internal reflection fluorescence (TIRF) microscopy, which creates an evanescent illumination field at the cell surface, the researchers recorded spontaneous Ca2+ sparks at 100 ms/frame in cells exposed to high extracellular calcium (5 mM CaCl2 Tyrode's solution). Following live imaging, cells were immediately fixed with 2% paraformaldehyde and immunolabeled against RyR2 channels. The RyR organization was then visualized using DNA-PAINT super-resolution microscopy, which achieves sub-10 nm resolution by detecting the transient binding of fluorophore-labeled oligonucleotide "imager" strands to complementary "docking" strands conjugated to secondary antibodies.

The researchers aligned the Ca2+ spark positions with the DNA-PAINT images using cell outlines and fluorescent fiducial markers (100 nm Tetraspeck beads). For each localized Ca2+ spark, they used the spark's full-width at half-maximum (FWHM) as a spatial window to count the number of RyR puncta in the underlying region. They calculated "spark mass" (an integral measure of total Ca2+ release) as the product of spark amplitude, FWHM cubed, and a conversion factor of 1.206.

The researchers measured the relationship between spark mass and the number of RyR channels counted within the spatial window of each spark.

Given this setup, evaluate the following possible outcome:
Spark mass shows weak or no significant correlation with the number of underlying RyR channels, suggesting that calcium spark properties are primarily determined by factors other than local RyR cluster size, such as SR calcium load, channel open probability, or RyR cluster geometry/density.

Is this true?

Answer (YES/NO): YES